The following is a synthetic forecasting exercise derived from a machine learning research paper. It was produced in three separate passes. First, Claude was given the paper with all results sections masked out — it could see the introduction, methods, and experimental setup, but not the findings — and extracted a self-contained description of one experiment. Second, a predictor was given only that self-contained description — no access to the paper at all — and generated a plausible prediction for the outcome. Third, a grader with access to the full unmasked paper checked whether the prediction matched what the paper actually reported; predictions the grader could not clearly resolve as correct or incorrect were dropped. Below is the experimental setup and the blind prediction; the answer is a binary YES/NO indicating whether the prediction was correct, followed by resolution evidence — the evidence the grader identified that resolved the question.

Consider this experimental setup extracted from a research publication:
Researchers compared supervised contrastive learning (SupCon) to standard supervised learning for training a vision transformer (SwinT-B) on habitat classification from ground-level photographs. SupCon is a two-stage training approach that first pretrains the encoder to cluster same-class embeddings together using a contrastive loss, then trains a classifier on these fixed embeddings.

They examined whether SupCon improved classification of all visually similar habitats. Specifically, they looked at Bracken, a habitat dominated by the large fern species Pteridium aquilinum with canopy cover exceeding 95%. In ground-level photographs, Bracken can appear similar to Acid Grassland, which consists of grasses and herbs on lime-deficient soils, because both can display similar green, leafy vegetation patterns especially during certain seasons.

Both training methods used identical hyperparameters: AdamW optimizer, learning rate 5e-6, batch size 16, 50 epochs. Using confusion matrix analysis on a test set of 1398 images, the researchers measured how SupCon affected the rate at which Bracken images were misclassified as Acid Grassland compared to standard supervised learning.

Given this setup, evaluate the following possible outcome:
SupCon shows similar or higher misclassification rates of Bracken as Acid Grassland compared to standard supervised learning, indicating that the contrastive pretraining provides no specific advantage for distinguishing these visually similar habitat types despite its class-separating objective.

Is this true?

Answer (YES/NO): NO